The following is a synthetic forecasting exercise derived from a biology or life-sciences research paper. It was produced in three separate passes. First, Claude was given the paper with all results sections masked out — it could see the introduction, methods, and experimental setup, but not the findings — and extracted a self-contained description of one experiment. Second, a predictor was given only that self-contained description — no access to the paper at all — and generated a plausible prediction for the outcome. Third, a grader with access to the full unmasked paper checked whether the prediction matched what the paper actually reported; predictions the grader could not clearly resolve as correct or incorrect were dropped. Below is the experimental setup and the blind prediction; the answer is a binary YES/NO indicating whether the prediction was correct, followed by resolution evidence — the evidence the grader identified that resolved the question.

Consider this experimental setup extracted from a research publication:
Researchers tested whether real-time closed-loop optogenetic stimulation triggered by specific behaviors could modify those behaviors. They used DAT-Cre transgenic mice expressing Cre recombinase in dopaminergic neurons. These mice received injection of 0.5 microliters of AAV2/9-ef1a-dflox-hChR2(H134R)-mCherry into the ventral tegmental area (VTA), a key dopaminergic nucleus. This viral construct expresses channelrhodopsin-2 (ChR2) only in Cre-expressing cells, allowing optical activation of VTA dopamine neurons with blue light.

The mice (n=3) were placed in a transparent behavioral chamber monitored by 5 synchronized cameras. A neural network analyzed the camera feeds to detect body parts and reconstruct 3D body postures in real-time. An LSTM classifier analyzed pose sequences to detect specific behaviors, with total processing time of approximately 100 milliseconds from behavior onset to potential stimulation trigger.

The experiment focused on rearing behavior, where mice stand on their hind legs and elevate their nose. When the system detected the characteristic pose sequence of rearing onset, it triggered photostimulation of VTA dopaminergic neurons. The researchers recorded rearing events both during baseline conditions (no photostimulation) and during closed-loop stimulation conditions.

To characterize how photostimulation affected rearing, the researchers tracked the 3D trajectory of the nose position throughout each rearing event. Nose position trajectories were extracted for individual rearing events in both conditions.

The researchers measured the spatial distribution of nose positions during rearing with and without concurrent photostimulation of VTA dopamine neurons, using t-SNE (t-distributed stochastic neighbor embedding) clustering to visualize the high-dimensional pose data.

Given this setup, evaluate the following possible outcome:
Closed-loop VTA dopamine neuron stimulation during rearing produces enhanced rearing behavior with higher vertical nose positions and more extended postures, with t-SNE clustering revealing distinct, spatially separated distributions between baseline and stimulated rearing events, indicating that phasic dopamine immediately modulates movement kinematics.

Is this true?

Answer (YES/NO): NO